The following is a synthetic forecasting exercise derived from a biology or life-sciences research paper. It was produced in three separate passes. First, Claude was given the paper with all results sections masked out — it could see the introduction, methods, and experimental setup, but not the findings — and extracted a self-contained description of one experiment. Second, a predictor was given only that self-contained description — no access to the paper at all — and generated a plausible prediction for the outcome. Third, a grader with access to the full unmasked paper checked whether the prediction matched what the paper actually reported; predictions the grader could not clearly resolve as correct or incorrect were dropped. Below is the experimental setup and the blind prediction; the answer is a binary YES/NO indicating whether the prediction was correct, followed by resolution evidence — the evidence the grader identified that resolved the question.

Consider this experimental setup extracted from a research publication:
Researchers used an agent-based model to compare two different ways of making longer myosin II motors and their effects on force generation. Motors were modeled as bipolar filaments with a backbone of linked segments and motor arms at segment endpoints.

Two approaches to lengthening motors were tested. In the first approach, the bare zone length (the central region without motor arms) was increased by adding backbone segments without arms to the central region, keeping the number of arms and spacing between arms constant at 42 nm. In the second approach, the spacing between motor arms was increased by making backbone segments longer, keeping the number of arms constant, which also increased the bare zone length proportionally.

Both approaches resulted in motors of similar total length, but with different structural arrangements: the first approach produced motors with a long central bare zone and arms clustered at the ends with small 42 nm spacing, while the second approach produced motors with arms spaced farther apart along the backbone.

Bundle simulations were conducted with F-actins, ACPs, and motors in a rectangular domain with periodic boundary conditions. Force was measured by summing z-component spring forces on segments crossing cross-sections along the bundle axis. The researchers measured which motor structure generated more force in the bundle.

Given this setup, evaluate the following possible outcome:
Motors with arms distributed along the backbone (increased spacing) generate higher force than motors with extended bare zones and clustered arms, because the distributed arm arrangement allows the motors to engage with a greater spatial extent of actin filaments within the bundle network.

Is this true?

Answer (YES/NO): NO